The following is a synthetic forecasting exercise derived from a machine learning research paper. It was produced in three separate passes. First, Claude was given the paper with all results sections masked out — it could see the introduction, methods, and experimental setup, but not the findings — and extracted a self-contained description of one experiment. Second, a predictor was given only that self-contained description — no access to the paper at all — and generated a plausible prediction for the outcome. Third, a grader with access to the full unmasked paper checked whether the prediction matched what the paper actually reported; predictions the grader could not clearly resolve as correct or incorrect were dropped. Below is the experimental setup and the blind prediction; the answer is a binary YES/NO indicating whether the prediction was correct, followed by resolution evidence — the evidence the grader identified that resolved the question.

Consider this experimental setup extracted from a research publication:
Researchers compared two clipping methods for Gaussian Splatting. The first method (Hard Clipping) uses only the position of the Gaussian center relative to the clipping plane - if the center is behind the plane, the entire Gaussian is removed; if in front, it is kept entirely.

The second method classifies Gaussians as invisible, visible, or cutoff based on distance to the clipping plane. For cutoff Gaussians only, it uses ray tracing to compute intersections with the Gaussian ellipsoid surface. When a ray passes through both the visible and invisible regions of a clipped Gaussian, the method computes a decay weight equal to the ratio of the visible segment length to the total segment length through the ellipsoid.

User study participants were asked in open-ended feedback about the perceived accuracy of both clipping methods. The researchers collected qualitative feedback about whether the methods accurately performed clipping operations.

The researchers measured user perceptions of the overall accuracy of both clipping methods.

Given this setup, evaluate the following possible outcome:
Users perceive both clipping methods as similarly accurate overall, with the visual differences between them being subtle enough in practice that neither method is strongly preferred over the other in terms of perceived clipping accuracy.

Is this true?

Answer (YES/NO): NO